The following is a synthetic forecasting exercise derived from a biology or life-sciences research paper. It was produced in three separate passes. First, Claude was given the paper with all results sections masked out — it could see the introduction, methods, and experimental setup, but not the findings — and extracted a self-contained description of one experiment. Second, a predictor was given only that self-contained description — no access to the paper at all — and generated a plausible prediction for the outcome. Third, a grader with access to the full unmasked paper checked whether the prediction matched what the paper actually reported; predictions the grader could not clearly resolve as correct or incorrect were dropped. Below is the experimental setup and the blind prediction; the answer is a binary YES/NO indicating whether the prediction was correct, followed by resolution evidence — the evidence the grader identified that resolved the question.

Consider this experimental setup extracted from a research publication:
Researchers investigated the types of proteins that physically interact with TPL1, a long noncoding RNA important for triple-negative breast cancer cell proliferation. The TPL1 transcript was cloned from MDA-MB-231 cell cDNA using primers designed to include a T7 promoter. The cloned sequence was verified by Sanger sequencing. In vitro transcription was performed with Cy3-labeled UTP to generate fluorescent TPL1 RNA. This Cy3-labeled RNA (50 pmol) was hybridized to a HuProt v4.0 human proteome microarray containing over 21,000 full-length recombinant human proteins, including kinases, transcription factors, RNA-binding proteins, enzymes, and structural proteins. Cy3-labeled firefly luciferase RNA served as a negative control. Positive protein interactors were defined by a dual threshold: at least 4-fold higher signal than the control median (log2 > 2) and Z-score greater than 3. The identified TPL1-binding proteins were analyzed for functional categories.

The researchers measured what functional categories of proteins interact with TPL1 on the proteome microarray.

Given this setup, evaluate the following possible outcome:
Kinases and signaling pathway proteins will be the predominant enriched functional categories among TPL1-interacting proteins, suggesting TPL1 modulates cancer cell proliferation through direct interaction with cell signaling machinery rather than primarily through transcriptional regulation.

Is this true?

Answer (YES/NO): NO